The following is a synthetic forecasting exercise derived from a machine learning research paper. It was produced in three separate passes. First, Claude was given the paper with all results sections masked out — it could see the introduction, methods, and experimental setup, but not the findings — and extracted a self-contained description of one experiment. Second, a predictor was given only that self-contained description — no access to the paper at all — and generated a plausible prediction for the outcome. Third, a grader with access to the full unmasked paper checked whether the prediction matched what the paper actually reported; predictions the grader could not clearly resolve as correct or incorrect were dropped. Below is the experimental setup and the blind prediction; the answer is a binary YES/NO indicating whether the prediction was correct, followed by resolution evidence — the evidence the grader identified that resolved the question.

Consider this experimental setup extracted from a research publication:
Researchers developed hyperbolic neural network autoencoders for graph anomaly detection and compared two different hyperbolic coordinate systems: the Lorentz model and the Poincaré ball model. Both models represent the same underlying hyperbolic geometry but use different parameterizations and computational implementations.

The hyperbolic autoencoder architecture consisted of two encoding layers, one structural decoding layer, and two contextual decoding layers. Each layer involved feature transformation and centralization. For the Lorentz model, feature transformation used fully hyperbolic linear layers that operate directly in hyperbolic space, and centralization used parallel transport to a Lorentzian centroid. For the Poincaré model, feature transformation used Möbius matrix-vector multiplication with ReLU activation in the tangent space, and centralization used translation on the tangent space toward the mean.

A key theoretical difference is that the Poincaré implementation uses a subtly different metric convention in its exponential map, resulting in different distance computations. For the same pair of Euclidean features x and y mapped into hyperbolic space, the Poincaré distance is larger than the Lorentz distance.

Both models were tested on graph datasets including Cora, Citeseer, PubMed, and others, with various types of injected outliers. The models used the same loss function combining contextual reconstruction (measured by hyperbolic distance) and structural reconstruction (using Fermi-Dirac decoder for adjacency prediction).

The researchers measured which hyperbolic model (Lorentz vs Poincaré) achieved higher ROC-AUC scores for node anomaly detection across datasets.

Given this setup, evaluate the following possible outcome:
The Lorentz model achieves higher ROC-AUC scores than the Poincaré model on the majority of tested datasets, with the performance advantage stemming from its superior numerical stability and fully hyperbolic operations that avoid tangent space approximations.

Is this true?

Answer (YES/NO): NO